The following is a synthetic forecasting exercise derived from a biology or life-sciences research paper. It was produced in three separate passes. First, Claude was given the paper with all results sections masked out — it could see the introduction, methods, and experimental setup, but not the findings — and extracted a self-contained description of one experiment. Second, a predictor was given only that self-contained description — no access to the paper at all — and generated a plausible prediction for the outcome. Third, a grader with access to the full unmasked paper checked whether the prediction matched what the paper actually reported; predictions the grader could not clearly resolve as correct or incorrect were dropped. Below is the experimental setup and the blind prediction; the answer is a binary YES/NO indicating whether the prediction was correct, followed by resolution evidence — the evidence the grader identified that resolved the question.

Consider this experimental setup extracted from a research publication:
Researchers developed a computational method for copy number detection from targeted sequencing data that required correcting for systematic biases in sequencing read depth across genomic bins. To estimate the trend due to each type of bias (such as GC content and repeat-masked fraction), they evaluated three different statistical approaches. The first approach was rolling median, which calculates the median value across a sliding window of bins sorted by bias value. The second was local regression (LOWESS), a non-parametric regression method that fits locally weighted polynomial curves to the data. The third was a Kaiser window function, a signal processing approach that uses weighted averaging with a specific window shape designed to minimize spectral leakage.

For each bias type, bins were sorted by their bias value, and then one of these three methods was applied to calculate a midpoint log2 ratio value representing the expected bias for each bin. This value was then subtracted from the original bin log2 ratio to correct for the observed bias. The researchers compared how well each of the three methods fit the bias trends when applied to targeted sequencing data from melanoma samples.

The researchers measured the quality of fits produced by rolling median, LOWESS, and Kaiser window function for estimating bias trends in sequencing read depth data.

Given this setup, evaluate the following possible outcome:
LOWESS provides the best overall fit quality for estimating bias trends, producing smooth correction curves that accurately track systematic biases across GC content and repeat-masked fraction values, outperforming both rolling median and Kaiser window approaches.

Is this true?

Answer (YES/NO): NO